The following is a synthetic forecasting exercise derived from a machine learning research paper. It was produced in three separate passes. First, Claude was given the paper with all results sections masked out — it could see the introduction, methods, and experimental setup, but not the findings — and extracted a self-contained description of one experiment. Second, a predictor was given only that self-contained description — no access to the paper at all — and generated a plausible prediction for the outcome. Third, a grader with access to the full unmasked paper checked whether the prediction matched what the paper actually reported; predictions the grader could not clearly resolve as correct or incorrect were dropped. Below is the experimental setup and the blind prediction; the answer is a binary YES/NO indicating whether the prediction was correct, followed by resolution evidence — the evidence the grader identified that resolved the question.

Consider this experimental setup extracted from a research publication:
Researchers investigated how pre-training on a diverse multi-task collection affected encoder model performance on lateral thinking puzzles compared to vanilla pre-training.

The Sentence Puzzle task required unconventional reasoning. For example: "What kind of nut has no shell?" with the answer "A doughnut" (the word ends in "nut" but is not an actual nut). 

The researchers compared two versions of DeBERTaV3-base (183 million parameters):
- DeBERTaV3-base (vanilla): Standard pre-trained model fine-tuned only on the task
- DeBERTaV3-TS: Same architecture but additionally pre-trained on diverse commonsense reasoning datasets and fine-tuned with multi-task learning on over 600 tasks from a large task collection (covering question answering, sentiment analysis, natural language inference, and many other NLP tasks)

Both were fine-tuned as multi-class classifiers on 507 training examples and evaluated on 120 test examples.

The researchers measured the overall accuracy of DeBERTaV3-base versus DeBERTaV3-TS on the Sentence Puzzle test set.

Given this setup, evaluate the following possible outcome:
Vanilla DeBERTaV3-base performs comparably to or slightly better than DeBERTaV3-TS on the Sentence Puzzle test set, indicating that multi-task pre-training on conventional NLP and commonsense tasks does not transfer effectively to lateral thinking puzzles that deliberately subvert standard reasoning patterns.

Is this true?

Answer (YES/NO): NO